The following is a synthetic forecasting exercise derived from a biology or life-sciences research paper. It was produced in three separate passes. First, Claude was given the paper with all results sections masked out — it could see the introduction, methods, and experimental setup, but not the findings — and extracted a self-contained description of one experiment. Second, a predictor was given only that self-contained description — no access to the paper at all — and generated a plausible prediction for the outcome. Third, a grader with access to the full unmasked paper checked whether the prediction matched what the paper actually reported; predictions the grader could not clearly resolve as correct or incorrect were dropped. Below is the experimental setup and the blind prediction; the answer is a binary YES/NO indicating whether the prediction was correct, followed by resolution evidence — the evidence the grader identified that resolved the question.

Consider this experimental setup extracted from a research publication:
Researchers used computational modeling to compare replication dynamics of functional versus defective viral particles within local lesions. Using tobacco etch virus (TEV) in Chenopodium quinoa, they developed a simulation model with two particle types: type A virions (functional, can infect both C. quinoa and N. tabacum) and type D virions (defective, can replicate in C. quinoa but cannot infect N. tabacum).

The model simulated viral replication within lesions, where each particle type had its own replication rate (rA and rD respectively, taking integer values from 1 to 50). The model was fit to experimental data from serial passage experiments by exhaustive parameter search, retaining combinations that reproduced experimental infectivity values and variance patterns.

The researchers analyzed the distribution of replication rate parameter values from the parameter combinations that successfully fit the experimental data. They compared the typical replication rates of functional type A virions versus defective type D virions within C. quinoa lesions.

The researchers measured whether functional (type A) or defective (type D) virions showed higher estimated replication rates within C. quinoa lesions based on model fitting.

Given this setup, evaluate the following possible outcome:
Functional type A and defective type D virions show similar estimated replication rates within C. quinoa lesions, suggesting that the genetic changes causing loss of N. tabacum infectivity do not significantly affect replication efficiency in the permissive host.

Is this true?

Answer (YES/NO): NO